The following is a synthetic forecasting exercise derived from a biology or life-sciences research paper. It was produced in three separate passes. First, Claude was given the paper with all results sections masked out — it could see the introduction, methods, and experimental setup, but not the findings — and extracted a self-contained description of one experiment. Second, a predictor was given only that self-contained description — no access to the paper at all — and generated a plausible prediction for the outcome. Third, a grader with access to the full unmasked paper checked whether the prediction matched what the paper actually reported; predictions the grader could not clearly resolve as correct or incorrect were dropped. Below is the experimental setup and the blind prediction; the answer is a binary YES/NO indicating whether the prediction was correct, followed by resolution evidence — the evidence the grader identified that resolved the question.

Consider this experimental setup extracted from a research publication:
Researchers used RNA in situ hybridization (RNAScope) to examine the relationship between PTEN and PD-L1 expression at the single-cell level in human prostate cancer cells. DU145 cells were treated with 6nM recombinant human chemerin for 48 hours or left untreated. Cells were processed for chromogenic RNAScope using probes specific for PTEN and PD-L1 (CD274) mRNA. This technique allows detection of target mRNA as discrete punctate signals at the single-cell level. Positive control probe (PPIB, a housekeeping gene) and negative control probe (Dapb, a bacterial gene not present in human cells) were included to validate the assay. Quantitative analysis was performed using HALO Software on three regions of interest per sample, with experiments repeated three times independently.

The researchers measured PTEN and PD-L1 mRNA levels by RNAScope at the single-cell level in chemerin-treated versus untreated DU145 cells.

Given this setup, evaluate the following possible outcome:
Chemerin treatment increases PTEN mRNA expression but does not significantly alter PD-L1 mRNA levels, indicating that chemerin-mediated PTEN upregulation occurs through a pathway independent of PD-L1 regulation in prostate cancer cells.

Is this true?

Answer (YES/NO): NO